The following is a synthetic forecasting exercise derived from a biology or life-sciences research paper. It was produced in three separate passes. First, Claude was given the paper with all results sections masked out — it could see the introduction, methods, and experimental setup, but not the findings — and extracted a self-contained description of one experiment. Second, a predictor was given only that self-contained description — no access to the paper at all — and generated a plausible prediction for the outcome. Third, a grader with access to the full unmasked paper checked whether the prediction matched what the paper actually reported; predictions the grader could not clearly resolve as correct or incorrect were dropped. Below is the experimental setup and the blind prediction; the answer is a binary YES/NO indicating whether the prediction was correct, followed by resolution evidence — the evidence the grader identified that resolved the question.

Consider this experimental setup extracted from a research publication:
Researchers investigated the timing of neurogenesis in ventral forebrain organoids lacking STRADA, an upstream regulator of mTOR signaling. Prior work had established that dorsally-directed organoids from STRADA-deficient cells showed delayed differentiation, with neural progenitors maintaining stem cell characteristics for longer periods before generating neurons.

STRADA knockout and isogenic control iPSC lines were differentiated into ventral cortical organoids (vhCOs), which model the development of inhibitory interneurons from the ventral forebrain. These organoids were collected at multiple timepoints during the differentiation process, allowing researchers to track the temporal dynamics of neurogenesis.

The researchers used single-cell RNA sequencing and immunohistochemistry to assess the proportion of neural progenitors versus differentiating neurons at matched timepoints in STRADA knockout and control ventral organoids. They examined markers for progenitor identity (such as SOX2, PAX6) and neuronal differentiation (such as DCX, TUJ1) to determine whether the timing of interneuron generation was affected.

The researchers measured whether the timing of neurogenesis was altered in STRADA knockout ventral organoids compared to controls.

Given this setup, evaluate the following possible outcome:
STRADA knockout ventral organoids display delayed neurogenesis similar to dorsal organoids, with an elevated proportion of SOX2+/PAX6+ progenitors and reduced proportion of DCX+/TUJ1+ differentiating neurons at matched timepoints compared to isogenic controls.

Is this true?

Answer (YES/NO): YES